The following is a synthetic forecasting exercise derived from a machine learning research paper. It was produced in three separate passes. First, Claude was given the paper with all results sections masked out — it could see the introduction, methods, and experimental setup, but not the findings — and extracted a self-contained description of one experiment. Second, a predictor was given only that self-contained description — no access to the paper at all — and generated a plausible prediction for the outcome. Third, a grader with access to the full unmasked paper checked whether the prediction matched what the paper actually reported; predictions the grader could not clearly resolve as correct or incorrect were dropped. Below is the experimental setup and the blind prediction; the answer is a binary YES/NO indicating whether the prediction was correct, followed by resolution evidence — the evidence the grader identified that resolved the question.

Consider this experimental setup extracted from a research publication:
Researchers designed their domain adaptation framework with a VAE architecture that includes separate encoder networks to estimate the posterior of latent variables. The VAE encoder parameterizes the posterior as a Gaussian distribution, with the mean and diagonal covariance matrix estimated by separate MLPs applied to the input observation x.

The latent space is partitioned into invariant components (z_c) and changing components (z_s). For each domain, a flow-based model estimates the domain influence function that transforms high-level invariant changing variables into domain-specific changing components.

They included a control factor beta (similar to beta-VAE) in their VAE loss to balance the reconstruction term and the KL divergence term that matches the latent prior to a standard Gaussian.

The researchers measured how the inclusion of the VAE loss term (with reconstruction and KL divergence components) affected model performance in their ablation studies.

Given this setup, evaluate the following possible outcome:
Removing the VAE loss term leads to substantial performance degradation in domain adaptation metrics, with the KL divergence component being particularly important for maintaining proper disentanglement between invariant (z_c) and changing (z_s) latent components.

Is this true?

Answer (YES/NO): NO